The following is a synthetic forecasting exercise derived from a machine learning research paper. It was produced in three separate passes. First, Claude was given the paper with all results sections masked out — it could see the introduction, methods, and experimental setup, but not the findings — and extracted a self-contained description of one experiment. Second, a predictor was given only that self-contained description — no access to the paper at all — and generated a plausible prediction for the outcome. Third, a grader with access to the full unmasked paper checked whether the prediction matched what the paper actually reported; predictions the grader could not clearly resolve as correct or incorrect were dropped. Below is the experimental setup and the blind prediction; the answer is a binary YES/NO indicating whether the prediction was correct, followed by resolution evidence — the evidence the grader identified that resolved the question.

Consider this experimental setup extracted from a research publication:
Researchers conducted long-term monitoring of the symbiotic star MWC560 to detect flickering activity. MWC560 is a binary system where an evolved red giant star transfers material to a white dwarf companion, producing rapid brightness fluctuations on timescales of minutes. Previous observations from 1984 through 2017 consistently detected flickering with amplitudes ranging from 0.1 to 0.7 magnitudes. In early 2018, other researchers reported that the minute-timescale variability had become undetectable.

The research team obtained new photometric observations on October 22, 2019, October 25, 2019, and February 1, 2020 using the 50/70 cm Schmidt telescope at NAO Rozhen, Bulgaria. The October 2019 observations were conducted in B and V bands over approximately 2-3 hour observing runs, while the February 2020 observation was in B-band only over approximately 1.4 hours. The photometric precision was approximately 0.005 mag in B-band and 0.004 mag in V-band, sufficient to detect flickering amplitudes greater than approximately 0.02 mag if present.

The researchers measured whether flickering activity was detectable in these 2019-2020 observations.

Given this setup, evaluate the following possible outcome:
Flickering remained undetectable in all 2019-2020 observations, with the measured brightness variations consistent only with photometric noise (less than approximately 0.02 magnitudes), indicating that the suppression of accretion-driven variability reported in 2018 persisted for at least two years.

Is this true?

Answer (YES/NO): NO